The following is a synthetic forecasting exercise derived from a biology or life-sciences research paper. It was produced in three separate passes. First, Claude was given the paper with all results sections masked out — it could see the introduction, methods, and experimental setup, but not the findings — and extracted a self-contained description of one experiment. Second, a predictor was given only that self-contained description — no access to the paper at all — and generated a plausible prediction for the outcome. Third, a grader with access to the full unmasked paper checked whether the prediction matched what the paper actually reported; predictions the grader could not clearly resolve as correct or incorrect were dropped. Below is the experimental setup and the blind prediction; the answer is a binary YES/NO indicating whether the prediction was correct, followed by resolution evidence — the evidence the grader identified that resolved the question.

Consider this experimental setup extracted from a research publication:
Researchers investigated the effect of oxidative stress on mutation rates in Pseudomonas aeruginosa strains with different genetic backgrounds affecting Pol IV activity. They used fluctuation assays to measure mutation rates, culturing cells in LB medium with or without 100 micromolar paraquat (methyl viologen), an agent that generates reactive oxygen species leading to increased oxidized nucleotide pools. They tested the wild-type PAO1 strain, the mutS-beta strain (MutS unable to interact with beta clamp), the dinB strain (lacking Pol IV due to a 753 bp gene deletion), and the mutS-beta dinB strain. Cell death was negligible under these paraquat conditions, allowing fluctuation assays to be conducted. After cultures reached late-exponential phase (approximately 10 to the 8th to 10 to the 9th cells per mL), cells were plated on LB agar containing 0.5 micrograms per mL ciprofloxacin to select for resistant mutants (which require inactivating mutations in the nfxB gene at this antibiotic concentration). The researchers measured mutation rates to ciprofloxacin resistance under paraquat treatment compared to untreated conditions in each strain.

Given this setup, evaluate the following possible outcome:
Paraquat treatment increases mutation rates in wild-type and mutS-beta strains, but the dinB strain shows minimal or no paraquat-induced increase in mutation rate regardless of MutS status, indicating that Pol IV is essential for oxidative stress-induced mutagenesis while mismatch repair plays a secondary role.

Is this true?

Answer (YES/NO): NO